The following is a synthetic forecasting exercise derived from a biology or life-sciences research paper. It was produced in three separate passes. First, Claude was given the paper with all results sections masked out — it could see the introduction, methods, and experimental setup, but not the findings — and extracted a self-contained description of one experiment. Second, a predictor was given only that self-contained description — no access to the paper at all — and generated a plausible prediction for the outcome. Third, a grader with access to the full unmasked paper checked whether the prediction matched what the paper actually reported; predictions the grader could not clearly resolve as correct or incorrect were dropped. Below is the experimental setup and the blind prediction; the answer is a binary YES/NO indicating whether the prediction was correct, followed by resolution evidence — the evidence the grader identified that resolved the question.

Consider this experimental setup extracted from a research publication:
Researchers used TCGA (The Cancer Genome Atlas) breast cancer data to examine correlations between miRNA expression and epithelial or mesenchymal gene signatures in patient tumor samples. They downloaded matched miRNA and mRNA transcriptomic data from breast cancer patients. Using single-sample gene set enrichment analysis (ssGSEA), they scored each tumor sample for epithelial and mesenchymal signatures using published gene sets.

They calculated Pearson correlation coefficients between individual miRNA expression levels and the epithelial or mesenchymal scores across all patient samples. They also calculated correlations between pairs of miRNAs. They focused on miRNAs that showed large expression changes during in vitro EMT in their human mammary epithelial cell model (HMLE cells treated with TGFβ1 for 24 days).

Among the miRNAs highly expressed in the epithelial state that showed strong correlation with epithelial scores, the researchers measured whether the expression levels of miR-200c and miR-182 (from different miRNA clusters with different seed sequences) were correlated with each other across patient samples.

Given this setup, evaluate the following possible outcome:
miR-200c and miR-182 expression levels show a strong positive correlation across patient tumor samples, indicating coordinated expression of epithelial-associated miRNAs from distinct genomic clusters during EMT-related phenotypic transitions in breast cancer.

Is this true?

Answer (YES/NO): NO